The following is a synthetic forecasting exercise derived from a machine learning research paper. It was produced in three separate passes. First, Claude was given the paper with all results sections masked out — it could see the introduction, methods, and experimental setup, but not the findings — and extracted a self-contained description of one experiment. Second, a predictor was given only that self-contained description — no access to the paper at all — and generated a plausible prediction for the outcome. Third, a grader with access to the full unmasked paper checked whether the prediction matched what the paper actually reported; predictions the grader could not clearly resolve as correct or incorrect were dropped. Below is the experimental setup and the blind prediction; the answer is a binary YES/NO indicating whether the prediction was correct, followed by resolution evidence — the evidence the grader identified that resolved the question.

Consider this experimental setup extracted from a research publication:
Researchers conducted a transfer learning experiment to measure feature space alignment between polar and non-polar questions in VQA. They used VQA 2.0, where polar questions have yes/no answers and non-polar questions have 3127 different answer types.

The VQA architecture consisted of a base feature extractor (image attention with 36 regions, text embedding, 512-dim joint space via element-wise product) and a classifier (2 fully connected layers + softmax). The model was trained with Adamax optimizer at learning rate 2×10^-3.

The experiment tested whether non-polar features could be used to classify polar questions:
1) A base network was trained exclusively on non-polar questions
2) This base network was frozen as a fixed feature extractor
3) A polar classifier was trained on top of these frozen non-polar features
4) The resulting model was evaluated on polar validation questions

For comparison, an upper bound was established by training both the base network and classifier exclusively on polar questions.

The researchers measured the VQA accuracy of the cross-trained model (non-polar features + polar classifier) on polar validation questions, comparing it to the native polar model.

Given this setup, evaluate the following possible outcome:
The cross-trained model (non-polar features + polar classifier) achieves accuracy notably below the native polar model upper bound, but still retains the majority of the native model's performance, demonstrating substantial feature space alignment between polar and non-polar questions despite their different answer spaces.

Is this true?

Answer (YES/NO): YES